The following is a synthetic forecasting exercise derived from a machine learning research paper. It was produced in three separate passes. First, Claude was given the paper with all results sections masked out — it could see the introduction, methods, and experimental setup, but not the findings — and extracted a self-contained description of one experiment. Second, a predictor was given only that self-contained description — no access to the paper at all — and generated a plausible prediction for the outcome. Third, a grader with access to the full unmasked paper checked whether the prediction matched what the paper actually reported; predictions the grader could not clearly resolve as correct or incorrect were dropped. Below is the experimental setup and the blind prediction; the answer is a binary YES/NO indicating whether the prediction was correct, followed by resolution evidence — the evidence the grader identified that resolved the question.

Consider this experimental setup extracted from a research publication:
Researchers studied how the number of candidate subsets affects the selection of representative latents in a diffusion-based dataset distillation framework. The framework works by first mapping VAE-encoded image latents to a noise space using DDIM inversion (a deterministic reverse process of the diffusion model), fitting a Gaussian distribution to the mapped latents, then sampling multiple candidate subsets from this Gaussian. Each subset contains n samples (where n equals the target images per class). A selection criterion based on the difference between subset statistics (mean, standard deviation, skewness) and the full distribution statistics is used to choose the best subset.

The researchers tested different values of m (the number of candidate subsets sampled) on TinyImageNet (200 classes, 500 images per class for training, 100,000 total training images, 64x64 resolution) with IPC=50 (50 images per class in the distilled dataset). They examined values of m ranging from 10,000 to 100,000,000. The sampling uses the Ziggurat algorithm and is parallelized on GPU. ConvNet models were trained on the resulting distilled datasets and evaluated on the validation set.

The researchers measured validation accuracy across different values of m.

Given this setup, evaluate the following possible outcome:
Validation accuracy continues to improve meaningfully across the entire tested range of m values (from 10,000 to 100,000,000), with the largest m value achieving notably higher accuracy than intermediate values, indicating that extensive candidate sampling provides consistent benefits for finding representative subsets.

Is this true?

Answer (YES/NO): NO